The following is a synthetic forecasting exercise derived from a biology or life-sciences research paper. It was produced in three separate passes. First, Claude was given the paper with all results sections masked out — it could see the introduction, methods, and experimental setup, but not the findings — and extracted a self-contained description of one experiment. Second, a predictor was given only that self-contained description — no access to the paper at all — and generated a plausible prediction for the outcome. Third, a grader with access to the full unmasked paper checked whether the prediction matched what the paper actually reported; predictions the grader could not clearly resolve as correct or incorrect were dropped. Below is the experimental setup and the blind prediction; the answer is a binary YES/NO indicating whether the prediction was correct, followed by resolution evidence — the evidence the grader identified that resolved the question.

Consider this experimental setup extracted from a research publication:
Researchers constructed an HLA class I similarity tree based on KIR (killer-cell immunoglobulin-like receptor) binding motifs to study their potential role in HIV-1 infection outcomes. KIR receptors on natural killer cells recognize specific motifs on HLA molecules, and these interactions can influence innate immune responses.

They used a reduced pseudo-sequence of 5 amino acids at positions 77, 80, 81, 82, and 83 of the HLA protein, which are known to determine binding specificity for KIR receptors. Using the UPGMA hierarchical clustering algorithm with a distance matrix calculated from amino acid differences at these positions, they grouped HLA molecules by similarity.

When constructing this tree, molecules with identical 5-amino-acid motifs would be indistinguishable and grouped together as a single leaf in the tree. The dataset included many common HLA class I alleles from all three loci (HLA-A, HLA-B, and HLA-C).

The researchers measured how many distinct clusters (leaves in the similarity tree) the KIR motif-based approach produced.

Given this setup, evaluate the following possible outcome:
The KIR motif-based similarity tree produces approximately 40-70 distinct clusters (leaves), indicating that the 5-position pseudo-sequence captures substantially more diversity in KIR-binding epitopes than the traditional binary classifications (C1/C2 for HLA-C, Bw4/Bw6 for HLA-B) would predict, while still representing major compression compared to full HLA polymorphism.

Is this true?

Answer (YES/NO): NO